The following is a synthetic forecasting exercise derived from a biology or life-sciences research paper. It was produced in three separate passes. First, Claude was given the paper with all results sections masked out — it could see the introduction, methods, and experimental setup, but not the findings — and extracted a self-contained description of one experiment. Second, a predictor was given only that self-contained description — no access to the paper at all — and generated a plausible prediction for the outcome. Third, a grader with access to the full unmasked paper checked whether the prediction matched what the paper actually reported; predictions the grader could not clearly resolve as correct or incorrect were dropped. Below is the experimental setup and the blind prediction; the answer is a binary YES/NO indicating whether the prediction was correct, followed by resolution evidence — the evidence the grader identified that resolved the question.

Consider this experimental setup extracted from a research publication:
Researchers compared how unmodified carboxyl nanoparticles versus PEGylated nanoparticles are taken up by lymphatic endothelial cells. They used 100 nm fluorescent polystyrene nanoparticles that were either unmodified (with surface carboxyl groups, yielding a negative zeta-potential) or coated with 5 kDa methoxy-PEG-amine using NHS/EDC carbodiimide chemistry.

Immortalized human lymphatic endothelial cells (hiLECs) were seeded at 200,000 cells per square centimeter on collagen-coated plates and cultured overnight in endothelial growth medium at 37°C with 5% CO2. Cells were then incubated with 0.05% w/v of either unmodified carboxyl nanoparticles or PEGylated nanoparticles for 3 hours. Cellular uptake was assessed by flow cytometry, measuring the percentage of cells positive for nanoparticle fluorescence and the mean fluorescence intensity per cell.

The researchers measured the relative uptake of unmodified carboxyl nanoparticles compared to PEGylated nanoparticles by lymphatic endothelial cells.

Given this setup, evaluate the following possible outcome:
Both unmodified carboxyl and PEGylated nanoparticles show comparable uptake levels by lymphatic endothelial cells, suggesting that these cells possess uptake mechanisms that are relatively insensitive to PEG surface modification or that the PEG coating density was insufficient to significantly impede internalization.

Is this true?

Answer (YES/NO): YES